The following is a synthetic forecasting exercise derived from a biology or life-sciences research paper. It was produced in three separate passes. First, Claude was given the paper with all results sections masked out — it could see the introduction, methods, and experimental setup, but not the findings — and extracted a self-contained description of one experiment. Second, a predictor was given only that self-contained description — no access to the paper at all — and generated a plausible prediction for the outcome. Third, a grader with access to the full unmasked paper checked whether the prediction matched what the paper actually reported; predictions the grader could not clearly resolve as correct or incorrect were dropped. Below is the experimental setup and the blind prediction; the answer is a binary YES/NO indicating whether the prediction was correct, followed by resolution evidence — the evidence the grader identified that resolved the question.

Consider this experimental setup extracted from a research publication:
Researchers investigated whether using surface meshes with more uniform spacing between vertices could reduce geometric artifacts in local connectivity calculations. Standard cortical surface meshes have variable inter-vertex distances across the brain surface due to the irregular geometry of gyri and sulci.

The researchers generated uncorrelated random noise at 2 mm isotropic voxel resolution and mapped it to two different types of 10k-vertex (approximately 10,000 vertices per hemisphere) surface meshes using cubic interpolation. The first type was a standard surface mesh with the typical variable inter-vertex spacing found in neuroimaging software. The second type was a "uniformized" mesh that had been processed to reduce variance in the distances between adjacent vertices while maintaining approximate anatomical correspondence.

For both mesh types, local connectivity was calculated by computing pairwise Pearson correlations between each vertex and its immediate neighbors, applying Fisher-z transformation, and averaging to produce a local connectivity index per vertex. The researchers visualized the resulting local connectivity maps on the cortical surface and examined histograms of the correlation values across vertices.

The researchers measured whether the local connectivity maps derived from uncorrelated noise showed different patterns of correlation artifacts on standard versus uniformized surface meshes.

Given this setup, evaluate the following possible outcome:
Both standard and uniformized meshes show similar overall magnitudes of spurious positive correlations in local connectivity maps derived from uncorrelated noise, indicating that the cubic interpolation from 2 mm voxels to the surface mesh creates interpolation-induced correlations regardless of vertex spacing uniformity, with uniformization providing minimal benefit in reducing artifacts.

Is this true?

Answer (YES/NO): NO